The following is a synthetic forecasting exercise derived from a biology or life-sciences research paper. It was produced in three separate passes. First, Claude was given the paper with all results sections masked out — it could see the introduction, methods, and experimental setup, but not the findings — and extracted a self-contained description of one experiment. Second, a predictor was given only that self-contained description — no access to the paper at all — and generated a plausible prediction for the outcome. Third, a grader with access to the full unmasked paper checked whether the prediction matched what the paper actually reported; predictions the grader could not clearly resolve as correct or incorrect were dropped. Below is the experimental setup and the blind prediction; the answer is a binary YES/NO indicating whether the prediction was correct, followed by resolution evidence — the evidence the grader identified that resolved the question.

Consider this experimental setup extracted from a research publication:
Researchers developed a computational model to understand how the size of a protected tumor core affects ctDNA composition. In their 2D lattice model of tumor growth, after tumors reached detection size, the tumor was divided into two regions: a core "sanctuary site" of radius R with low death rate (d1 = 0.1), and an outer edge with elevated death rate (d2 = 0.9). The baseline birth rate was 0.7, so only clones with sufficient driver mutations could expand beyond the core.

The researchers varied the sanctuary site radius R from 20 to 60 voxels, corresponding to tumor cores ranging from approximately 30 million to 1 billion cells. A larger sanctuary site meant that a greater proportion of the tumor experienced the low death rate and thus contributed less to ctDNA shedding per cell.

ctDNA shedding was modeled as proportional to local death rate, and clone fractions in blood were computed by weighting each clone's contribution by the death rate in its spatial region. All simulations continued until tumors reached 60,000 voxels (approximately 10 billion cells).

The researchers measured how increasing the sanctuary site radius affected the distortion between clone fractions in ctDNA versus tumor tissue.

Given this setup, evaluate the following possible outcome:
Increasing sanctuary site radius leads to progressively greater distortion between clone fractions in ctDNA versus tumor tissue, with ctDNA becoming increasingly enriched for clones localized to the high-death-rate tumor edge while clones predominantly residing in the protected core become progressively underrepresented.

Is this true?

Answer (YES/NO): NO